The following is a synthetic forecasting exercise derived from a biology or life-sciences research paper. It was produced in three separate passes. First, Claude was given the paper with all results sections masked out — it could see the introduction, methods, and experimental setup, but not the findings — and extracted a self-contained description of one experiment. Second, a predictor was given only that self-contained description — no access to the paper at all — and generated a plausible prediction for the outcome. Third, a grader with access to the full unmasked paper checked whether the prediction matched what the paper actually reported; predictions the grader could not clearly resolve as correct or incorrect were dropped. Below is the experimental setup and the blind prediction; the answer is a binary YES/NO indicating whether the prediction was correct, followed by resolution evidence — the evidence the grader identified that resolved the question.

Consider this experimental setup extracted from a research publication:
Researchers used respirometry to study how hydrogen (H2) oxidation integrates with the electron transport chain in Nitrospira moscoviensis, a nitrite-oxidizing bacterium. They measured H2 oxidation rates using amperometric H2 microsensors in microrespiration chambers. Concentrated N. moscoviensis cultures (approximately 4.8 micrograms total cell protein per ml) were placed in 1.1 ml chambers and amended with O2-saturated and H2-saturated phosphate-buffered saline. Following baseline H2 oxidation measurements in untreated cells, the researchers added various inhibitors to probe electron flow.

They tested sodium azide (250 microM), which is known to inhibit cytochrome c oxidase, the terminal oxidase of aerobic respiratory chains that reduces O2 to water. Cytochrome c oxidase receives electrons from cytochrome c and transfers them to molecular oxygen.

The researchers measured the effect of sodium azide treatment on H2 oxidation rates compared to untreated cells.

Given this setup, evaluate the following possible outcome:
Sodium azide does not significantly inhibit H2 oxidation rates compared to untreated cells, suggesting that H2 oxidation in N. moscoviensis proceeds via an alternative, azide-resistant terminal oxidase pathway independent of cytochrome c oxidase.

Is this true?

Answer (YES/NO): NO